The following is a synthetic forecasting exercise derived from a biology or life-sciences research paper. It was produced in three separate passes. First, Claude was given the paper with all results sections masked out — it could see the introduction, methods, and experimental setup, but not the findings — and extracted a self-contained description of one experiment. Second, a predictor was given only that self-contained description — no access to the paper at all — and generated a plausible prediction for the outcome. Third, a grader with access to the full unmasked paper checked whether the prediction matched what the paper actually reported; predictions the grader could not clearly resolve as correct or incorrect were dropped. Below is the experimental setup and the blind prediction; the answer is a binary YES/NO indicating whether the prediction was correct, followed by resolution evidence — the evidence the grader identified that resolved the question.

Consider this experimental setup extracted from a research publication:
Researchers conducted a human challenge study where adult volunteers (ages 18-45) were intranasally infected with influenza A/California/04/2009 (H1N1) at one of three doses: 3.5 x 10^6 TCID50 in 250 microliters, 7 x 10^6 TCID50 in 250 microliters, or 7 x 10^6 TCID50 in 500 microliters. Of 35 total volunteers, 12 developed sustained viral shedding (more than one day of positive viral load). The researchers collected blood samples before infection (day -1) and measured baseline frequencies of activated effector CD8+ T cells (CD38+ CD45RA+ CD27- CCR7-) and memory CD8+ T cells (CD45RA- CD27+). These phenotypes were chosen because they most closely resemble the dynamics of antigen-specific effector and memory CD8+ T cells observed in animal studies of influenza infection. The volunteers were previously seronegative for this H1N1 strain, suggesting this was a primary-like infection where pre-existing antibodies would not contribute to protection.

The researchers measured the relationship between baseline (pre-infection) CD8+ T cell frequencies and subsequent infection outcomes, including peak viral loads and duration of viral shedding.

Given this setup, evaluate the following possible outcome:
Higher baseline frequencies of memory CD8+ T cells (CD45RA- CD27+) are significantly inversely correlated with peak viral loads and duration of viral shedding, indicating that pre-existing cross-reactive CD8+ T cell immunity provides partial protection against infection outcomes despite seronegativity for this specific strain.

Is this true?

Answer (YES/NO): NO